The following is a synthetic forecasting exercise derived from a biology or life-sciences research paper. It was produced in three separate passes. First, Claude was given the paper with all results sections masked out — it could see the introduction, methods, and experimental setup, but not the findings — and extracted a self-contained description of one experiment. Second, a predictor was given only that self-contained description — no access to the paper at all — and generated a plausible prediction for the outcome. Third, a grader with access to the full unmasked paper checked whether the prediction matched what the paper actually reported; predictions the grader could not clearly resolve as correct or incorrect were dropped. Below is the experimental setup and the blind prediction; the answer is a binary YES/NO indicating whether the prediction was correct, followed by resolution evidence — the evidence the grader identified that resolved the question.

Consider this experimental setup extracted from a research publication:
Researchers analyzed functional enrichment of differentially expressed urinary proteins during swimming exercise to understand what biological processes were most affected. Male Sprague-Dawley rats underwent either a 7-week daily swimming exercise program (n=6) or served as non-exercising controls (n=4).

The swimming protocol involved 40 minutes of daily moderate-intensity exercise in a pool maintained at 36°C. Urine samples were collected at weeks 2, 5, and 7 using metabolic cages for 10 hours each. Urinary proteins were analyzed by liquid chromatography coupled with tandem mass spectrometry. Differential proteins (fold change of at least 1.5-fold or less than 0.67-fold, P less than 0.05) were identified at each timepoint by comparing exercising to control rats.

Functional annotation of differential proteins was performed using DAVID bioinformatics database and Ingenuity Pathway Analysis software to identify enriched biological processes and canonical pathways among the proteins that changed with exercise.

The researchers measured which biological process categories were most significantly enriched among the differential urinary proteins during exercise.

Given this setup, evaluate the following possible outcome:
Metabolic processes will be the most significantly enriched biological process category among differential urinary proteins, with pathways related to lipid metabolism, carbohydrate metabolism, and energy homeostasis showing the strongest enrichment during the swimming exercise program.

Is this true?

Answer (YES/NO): NO